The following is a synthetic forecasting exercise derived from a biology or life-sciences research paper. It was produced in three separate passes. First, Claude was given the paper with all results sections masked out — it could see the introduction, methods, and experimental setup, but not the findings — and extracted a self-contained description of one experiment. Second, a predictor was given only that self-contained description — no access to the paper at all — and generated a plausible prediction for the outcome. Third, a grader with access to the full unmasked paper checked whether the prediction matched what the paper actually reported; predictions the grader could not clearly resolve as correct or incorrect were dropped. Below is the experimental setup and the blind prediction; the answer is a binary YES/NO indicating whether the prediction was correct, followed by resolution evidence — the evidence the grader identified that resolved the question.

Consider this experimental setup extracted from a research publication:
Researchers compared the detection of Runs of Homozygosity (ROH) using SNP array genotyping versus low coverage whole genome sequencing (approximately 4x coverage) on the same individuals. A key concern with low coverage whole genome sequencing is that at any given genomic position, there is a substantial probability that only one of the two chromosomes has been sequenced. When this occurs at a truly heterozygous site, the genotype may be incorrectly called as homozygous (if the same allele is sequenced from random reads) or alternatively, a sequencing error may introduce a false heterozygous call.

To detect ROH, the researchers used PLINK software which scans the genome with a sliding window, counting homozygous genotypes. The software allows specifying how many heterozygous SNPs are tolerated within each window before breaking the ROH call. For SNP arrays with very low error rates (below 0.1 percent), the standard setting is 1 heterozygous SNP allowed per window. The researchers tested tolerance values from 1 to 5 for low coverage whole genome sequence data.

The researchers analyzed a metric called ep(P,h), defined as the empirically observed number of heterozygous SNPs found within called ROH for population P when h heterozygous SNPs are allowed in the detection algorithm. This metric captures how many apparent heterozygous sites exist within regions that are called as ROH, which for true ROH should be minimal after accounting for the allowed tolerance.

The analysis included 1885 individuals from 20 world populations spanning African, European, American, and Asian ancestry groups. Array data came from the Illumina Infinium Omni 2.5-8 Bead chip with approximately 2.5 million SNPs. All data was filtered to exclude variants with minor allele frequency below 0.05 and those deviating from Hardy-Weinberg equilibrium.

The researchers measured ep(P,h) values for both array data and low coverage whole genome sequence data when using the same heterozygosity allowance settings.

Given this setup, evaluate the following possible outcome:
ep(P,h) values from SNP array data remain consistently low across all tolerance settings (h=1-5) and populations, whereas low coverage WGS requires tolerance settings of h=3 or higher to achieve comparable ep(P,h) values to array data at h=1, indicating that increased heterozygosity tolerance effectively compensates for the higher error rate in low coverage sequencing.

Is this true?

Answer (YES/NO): NO